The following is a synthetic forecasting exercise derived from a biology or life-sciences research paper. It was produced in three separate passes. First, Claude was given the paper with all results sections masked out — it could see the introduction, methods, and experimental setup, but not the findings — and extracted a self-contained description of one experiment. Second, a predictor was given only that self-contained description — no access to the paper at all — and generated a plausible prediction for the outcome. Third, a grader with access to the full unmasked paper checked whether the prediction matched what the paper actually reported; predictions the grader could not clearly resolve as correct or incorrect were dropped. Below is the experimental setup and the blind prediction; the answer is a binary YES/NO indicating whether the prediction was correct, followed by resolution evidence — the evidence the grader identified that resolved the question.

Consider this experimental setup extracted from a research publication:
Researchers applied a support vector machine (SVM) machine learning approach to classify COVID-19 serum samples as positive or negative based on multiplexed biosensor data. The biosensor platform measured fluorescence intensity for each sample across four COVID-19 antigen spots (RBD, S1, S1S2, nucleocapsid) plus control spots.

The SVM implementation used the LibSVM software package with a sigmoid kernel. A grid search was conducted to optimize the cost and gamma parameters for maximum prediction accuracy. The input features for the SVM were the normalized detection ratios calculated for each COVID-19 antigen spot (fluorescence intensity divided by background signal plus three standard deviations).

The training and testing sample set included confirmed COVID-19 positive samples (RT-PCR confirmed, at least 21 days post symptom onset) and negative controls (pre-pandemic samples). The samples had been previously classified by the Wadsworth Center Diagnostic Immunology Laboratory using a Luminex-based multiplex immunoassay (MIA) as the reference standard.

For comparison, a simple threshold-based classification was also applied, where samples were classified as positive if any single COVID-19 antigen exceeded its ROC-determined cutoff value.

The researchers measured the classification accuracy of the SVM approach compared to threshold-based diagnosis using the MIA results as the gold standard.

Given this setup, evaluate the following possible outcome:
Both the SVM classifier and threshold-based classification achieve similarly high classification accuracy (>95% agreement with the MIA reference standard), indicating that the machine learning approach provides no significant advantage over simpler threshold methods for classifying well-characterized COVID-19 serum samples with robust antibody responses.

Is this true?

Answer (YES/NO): YES